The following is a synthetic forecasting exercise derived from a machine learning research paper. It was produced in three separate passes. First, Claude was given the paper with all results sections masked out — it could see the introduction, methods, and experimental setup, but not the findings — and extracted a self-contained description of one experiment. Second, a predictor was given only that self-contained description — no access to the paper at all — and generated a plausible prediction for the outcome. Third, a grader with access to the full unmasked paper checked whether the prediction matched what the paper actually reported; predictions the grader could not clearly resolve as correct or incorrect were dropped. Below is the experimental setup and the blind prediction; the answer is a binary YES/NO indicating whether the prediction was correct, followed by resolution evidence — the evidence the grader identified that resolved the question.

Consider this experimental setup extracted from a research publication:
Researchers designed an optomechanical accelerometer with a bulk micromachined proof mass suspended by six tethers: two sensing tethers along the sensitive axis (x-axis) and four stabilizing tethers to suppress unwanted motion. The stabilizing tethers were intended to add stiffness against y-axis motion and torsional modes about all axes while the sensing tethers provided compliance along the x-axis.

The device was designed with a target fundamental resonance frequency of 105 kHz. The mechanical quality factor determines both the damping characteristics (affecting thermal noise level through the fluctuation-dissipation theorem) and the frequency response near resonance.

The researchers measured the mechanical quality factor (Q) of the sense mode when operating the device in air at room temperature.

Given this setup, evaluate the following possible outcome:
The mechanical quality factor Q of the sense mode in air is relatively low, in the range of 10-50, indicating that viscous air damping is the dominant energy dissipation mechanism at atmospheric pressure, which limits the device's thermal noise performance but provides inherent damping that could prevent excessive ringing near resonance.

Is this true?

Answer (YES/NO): NO